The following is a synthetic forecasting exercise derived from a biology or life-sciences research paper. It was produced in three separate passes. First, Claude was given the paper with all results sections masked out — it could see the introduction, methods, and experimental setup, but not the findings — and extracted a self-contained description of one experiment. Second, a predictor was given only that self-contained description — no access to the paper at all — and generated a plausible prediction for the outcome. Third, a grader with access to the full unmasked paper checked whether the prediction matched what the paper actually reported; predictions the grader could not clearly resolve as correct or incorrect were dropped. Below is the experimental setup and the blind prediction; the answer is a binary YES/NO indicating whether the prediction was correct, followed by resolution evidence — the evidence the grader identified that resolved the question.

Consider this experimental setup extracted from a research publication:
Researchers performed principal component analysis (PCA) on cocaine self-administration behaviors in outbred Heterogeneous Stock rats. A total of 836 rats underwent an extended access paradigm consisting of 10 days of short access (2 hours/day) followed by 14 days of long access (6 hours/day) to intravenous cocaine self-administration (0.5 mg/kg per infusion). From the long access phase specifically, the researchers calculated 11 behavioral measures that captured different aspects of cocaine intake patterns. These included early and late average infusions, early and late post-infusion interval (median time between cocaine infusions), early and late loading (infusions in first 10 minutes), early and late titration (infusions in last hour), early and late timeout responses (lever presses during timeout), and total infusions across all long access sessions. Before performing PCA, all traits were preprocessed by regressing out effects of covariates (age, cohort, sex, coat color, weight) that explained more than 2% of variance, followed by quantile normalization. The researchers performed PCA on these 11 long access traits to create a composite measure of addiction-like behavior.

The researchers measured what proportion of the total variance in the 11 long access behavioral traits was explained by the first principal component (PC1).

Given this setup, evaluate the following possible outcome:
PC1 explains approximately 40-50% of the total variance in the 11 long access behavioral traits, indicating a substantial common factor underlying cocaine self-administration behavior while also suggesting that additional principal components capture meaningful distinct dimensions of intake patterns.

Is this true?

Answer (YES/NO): NO